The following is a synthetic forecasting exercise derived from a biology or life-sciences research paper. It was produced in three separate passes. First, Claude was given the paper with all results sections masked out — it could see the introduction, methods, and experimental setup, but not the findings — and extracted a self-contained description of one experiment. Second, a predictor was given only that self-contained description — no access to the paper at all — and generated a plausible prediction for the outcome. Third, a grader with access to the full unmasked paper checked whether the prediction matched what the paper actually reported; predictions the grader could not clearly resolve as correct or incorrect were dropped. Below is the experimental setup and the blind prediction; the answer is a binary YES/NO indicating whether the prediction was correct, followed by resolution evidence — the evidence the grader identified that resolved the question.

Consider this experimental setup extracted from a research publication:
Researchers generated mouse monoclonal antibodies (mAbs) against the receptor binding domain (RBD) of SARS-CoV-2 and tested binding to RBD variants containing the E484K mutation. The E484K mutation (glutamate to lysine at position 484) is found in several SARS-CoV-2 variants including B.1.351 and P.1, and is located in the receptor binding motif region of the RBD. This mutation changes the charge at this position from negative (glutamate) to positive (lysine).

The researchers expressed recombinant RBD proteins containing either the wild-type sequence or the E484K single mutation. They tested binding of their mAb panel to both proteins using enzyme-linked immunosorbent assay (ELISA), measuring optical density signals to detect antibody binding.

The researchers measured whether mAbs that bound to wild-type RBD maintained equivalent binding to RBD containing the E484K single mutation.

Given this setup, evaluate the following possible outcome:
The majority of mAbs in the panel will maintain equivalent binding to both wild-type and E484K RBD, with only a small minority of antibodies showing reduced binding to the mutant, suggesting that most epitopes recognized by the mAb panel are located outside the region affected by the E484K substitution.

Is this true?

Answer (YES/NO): NO